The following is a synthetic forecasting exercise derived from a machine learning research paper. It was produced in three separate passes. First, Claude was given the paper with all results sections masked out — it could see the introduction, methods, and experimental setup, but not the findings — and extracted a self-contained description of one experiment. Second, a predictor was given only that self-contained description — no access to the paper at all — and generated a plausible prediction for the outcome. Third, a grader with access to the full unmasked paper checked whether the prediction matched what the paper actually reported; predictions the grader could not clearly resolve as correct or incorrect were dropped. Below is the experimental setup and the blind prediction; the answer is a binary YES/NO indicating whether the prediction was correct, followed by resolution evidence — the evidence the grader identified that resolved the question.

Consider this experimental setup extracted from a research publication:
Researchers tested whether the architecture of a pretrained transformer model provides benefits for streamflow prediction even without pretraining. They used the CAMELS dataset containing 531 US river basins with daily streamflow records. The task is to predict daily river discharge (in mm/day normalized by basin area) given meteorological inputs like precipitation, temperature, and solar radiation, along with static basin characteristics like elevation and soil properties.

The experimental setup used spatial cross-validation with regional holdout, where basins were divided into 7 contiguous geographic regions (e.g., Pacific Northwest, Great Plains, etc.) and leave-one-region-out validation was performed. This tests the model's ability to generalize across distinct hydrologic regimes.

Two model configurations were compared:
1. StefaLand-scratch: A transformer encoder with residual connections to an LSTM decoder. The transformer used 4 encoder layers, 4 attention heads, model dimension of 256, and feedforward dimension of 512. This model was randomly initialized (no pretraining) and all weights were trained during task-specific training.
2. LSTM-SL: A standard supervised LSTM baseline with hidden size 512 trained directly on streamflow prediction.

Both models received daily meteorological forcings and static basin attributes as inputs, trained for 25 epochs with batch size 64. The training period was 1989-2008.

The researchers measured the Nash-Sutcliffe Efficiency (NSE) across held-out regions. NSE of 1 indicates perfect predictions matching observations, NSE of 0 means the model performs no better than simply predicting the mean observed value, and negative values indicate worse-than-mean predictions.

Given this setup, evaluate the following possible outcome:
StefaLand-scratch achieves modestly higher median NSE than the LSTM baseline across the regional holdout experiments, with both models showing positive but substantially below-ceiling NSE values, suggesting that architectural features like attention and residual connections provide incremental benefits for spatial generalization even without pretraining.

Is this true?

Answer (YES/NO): NO